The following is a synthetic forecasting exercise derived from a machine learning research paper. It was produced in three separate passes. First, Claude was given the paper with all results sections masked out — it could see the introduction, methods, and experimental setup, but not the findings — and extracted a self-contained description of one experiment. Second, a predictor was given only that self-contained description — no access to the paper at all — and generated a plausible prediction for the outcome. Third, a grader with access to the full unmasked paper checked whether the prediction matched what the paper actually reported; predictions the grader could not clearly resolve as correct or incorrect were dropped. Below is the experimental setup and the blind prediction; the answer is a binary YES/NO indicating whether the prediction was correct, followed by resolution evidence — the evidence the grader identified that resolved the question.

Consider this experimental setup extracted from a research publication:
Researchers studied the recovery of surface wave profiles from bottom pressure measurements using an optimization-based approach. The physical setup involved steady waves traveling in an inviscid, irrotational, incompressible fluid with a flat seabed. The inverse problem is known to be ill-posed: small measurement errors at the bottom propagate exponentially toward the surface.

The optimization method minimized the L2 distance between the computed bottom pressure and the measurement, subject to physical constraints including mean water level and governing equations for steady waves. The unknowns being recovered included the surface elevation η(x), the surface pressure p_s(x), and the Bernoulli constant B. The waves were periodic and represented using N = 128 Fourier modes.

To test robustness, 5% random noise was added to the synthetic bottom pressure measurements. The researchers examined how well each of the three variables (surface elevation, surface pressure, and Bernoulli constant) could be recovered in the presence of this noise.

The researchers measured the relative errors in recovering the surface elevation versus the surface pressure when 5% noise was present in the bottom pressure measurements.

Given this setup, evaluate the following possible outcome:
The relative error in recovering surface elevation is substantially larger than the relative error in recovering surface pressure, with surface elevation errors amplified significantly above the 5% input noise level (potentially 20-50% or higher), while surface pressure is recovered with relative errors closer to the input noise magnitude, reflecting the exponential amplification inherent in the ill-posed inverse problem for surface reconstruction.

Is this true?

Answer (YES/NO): NO